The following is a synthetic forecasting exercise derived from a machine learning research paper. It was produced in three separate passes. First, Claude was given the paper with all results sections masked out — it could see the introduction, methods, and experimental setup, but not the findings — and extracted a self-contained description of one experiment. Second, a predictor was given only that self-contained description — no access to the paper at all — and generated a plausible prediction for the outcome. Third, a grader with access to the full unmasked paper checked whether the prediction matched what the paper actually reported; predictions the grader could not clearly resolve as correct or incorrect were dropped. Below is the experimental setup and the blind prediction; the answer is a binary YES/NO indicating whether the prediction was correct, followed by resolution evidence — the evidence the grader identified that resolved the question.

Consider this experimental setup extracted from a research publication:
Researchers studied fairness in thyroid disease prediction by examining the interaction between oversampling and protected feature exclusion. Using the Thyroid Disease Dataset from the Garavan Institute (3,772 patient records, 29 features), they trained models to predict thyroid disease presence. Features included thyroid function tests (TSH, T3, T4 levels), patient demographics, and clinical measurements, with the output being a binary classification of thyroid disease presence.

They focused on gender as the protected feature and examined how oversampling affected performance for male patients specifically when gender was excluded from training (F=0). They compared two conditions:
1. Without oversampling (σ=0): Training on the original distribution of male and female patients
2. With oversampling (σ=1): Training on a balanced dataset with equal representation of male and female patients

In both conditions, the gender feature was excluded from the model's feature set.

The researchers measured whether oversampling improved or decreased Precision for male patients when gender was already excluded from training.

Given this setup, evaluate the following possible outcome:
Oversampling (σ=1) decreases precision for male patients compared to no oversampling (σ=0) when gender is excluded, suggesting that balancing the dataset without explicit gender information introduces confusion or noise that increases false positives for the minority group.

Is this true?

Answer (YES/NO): YES